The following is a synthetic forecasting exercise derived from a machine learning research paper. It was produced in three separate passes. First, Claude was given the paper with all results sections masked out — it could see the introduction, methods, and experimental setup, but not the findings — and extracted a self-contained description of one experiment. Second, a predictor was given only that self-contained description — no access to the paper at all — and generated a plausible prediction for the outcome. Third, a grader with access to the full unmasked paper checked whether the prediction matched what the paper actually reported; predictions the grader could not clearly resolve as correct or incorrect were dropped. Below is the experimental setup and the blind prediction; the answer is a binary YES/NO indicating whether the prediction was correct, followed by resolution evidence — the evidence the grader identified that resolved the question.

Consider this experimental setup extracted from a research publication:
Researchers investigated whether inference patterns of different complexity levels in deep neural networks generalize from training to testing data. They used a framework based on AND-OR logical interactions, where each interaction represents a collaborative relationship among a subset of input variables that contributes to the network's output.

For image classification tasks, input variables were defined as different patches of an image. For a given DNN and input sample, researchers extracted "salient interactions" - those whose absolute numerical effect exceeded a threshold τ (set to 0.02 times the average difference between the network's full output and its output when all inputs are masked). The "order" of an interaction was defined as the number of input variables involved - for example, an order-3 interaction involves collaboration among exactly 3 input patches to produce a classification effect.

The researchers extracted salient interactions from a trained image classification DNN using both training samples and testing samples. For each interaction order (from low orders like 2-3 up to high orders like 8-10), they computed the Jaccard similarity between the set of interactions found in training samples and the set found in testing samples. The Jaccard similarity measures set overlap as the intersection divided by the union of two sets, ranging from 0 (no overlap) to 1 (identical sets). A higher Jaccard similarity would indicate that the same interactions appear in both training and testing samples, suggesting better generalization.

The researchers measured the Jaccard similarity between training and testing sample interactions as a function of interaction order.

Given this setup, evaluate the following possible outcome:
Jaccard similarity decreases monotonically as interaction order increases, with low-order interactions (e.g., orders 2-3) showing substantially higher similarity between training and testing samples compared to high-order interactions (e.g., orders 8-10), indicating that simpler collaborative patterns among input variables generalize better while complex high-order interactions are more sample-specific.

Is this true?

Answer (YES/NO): YES